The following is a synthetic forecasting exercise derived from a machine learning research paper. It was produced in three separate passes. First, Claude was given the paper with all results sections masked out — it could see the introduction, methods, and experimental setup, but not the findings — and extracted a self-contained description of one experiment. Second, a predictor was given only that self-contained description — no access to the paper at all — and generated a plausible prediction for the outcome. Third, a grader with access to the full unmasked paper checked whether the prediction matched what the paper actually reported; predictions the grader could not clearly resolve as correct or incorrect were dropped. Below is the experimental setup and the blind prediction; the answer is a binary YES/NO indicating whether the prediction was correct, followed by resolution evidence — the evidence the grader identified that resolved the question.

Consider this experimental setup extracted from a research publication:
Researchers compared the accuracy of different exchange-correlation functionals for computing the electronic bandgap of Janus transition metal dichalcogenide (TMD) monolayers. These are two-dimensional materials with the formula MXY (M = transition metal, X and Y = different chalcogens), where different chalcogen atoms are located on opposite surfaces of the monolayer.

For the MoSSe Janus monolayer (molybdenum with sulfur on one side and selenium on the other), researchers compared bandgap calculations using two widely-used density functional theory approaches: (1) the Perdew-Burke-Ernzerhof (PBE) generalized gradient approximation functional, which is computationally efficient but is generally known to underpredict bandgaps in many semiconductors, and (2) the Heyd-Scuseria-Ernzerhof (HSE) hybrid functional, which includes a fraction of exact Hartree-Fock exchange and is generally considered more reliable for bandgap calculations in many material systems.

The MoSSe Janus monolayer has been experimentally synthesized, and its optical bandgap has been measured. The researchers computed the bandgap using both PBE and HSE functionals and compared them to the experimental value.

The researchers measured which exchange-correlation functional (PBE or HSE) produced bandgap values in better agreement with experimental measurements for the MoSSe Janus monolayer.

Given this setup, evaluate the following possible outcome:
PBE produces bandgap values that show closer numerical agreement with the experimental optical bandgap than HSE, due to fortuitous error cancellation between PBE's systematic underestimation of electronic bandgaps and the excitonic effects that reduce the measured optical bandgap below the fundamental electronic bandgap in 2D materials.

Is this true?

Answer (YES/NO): NO